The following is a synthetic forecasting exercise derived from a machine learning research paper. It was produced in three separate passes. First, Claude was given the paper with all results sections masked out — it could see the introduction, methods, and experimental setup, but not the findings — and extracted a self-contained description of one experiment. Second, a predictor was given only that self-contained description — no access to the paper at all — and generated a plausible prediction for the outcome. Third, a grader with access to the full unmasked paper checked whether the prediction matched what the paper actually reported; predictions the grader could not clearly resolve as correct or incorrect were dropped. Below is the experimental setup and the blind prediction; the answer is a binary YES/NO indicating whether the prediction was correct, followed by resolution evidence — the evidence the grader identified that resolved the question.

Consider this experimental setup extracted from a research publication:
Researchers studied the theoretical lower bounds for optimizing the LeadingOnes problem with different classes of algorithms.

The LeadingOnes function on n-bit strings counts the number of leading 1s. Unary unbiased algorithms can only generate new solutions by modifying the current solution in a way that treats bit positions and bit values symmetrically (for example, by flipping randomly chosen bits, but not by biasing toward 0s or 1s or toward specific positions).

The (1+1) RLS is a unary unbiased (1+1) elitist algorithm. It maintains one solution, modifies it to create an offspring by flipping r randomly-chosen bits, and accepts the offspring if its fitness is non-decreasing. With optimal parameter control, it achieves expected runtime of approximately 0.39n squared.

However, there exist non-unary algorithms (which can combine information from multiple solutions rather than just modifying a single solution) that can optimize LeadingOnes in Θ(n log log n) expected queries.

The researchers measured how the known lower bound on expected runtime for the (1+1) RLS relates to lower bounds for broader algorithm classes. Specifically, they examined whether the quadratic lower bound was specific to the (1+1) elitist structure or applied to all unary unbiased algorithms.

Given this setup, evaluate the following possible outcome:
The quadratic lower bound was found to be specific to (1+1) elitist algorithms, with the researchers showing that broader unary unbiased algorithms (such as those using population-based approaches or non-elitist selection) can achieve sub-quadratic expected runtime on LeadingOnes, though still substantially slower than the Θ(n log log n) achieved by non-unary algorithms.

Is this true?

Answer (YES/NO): NO